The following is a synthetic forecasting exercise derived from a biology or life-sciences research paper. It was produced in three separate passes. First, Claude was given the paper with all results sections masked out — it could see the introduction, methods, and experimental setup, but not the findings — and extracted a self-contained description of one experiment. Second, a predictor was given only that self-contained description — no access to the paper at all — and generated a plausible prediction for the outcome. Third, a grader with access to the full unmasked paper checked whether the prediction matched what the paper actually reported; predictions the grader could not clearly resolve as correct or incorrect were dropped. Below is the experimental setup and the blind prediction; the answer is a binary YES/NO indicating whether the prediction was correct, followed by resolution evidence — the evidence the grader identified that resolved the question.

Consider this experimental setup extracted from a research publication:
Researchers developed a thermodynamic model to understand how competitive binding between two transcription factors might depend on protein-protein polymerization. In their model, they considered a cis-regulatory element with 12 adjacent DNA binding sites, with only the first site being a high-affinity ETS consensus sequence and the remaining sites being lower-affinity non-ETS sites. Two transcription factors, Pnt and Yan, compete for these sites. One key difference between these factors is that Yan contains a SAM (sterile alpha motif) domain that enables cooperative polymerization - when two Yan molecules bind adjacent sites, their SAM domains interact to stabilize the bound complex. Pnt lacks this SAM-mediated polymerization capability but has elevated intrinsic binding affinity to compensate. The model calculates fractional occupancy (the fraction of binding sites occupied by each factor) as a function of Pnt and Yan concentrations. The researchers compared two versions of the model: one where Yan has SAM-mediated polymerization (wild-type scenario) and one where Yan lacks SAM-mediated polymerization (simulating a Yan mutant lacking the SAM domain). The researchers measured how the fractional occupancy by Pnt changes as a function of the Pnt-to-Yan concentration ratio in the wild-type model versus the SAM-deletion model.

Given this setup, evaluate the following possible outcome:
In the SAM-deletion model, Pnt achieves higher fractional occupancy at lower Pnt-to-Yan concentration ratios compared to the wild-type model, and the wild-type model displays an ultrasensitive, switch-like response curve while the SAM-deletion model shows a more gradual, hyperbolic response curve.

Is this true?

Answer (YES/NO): YES